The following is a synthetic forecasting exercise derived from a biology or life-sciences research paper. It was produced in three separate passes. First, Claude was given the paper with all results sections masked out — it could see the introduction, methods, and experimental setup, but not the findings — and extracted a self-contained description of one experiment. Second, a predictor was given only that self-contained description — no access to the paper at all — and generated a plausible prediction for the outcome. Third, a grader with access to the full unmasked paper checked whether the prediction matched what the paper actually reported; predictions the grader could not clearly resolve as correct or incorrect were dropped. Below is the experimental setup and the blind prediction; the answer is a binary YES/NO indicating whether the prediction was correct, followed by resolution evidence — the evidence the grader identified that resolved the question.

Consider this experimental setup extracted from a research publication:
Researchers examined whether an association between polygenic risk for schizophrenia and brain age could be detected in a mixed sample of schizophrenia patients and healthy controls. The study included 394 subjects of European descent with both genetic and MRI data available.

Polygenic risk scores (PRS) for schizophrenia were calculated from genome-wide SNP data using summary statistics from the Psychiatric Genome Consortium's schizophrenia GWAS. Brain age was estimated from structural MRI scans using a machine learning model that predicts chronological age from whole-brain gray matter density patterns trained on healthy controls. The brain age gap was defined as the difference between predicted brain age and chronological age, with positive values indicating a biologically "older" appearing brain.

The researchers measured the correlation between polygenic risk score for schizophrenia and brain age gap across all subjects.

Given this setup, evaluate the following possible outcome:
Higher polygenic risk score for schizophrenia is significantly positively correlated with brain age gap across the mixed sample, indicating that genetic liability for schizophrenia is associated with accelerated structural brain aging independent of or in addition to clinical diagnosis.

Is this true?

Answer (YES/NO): NO